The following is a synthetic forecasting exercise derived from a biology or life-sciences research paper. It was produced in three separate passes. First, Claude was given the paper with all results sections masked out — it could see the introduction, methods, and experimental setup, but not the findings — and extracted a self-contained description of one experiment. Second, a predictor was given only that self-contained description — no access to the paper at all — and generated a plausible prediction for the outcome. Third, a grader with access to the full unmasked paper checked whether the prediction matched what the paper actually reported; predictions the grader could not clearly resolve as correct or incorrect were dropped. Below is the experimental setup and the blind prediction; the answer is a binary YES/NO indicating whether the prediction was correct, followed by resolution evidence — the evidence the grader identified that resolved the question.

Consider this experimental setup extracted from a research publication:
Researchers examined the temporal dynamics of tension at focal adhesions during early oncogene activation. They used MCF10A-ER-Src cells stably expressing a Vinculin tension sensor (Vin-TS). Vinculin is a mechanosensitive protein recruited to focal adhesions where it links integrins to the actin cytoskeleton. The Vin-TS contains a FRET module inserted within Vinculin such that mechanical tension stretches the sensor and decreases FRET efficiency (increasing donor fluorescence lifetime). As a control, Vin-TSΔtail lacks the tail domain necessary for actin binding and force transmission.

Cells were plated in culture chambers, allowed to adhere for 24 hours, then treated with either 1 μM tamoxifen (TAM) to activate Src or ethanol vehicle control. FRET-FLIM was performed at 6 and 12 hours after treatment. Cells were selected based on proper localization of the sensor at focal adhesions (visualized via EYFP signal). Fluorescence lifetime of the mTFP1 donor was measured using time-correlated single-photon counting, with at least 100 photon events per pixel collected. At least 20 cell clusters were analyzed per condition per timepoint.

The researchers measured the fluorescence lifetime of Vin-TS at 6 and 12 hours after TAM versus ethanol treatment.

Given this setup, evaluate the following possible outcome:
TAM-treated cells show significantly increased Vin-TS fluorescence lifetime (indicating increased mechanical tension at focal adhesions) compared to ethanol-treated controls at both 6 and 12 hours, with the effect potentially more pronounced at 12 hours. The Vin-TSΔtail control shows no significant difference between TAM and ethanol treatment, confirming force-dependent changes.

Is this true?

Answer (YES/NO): YES